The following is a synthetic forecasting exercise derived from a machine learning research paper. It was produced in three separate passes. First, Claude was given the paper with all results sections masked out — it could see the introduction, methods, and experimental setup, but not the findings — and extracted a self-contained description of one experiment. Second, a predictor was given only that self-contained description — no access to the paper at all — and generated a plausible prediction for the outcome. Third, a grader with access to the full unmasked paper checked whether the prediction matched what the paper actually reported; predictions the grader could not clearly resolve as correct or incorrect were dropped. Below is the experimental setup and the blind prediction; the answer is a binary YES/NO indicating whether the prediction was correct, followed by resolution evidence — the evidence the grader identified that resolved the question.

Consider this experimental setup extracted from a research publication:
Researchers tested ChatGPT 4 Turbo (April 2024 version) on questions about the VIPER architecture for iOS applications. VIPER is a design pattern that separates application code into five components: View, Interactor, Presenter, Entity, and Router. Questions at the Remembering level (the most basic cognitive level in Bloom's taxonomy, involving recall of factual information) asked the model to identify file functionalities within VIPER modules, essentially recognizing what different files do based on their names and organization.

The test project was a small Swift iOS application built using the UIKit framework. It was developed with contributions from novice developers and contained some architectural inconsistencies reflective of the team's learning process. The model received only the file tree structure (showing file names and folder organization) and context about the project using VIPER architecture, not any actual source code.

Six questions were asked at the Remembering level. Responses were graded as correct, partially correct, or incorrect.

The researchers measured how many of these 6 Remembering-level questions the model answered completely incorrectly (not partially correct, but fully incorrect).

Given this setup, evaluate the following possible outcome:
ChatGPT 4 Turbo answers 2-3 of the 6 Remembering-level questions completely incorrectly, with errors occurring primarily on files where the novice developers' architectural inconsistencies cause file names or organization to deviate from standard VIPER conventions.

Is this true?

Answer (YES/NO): NO